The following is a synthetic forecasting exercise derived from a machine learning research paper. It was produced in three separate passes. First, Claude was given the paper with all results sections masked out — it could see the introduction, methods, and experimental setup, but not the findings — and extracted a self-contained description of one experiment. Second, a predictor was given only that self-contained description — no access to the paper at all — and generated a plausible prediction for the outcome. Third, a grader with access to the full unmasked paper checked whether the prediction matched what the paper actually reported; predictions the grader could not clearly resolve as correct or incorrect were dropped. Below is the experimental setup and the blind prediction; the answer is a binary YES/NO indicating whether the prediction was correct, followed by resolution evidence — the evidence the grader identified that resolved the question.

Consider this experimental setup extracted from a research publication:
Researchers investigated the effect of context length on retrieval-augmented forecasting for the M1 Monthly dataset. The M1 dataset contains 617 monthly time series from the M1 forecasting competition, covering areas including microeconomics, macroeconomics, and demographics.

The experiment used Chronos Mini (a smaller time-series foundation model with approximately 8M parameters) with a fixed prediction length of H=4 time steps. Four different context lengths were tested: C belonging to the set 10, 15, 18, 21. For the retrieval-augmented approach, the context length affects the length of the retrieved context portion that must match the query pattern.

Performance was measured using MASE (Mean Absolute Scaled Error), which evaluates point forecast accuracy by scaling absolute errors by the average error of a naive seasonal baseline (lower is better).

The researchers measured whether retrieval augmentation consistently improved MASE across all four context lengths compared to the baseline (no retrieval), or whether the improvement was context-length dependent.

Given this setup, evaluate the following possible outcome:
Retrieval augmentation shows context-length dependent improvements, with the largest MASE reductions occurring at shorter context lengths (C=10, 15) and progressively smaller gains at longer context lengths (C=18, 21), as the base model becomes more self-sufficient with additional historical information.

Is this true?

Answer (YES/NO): NO